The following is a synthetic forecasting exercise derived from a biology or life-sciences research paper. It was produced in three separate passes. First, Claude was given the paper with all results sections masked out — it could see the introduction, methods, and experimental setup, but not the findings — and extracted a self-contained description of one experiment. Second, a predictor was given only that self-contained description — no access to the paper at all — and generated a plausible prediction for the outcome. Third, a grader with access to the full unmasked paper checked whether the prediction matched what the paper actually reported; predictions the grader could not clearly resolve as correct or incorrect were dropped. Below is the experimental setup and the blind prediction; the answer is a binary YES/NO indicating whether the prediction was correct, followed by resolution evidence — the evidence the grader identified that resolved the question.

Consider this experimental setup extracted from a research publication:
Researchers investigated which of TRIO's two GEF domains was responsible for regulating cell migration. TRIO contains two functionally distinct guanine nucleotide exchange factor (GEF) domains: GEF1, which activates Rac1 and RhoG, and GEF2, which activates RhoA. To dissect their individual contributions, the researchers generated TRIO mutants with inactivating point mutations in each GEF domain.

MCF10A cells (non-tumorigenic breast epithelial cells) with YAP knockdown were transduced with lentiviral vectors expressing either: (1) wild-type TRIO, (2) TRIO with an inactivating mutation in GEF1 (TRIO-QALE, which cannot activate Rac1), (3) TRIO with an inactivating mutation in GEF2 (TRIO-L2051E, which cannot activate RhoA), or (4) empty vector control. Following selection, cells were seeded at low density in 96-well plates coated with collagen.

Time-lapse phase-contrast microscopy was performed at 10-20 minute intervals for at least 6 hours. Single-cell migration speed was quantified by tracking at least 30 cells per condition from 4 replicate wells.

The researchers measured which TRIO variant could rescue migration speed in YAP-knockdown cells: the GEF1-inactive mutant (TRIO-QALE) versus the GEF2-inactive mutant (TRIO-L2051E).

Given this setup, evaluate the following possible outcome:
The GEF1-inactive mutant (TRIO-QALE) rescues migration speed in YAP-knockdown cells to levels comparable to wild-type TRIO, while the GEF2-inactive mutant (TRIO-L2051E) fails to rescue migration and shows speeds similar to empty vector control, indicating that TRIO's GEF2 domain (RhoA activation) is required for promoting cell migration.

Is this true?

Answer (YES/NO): NO